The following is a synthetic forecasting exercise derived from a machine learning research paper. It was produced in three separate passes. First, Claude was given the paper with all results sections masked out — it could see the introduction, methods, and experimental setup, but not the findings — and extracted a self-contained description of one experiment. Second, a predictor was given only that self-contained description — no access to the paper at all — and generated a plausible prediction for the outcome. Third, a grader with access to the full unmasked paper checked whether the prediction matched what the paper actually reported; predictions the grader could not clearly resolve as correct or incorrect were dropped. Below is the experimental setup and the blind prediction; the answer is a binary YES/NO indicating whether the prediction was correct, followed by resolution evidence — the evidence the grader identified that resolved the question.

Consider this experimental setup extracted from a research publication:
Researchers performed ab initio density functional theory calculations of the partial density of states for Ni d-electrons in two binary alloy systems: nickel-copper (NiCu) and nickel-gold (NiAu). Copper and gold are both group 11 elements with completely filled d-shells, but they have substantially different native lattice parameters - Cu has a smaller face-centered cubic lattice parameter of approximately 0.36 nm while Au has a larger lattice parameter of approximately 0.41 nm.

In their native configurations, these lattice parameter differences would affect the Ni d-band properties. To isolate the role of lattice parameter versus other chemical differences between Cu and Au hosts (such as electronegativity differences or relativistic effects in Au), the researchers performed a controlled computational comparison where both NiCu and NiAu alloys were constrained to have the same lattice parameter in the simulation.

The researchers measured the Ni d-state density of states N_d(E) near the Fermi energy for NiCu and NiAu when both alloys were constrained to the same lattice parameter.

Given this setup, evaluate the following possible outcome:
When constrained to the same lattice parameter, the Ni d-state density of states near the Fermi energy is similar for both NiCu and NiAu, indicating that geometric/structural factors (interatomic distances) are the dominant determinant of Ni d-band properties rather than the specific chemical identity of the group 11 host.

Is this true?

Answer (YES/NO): YES